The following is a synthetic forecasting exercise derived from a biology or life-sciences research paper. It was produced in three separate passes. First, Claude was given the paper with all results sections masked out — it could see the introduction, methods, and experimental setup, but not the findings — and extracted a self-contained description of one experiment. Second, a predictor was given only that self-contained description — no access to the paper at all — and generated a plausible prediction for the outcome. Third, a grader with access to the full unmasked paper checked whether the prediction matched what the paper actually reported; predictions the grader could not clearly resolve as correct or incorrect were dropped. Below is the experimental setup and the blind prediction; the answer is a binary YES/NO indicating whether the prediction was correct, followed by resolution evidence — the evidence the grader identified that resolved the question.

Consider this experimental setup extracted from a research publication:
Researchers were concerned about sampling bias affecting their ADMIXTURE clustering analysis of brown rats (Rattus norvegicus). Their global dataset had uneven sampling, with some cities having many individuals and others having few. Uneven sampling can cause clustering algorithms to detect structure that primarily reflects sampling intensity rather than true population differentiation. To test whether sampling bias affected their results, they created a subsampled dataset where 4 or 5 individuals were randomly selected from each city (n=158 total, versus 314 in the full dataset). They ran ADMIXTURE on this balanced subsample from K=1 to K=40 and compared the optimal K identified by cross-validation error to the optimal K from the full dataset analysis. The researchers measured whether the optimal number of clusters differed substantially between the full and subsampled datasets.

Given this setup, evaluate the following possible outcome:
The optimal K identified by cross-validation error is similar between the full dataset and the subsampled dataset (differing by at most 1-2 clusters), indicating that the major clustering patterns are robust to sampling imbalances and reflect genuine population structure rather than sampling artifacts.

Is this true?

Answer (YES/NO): YES